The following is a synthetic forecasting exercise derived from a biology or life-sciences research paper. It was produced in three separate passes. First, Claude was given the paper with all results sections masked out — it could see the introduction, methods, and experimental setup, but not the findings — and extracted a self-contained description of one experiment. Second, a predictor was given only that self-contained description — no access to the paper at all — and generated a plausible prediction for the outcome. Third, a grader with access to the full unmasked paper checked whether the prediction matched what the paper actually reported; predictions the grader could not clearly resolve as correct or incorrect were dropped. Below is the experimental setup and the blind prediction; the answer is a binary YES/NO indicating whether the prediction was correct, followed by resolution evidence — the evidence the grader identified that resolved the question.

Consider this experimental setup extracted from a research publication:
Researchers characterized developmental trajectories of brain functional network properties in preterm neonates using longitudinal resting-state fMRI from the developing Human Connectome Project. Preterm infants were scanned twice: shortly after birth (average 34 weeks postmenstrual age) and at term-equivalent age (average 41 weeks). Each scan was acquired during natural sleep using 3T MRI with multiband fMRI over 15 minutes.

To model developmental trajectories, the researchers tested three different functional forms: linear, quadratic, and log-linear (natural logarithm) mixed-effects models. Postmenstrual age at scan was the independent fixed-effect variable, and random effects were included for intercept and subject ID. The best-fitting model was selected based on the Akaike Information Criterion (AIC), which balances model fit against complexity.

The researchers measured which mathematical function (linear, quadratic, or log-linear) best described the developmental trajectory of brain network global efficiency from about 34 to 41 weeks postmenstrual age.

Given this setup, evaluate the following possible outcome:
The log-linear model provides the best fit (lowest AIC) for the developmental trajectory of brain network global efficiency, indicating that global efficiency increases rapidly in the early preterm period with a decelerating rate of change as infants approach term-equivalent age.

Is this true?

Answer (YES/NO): YES